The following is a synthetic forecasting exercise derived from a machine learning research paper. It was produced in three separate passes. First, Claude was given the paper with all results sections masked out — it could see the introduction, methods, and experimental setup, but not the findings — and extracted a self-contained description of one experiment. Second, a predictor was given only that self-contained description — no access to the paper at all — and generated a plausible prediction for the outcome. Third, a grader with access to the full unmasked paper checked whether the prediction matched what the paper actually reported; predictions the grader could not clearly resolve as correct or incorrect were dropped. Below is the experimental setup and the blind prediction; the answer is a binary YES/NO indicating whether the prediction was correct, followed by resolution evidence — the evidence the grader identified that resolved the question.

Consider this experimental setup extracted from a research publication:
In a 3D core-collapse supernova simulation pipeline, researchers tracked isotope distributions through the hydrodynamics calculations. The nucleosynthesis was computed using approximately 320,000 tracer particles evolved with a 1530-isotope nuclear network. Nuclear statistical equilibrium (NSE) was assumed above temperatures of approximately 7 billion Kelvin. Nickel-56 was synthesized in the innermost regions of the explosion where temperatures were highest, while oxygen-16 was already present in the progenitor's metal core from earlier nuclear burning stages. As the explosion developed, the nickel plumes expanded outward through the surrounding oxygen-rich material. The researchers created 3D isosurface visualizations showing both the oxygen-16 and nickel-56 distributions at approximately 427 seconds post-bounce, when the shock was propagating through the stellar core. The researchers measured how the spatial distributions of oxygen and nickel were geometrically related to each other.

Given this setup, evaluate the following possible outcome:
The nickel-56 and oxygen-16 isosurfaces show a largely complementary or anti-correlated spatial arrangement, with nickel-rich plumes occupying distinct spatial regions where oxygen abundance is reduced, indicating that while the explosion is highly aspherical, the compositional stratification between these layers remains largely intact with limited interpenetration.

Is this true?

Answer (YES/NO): YES